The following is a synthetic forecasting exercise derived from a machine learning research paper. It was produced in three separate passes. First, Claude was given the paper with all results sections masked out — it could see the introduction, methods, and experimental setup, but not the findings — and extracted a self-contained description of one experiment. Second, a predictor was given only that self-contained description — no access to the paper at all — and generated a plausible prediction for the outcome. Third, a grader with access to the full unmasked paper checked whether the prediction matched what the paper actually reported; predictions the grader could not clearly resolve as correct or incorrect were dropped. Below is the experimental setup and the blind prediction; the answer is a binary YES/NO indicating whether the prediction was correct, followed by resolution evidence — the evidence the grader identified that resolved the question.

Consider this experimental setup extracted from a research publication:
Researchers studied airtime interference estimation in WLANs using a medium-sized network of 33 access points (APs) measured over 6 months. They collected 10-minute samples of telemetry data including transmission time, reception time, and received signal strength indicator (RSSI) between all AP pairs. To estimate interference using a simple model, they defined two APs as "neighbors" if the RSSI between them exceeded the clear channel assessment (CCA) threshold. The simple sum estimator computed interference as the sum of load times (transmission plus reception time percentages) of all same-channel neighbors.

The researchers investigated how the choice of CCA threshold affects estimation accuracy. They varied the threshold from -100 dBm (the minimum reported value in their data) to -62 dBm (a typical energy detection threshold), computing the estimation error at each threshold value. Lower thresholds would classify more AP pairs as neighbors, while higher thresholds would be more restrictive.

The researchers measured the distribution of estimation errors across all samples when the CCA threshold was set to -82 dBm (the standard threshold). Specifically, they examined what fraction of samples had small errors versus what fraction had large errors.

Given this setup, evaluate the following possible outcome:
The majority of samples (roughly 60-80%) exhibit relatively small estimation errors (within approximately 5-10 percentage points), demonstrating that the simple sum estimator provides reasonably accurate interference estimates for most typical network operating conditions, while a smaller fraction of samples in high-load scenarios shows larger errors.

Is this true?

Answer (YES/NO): YES